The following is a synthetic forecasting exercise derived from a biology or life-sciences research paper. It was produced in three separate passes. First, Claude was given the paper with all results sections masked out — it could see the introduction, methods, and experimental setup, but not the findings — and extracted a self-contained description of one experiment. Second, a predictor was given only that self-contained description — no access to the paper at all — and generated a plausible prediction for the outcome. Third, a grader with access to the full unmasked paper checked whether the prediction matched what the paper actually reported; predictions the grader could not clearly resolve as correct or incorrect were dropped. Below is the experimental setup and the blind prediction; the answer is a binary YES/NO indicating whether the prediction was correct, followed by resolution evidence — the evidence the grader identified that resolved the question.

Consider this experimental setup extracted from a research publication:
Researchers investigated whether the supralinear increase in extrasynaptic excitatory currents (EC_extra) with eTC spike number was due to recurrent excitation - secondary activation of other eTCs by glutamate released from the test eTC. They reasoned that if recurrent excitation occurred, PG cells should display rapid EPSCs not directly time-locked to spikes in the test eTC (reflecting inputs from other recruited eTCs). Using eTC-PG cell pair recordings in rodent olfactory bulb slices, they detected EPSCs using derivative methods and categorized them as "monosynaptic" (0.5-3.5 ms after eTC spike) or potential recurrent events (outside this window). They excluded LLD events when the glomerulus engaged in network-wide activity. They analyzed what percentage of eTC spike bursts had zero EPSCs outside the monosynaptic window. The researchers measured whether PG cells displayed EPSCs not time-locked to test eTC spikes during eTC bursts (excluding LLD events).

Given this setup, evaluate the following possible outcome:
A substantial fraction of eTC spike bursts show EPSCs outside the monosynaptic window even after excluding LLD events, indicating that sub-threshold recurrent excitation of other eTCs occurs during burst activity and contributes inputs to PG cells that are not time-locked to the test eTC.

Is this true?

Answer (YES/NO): NO